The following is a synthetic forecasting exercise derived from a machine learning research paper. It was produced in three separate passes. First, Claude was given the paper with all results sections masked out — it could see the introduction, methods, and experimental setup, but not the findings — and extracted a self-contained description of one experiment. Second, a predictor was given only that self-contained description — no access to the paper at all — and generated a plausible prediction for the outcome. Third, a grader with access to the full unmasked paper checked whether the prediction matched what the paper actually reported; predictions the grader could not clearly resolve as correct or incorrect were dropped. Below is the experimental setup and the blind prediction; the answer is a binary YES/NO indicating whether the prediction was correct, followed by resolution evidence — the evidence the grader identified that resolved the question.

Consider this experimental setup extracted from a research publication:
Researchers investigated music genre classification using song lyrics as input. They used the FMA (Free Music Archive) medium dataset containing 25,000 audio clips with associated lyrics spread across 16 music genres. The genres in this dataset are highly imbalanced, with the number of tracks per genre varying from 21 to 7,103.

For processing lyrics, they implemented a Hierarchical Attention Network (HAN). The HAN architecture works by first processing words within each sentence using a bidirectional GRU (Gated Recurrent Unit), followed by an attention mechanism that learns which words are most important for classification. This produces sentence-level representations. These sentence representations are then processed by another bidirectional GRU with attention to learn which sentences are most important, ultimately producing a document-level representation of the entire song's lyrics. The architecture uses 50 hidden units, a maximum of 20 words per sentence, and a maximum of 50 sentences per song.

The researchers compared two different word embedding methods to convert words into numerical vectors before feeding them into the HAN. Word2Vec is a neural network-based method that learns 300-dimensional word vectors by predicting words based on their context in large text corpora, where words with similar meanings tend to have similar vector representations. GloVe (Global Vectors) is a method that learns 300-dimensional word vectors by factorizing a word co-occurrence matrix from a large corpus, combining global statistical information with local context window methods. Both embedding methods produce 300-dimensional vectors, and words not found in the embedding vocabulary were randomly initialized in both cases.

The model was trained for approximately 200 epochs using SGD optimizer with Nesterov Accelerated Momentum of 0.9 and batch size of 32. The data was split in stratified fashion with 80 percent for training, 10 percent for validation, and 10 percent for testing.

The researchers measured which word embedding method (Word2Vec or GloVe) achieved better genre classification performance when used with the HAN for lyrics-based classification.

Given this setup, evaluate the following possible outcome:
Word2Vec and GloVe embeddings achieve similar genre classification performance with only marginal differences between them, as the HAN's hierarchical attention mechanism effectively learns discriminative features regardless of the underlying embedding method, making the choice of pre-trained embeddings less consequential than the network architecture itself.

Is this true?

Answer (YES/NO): NO